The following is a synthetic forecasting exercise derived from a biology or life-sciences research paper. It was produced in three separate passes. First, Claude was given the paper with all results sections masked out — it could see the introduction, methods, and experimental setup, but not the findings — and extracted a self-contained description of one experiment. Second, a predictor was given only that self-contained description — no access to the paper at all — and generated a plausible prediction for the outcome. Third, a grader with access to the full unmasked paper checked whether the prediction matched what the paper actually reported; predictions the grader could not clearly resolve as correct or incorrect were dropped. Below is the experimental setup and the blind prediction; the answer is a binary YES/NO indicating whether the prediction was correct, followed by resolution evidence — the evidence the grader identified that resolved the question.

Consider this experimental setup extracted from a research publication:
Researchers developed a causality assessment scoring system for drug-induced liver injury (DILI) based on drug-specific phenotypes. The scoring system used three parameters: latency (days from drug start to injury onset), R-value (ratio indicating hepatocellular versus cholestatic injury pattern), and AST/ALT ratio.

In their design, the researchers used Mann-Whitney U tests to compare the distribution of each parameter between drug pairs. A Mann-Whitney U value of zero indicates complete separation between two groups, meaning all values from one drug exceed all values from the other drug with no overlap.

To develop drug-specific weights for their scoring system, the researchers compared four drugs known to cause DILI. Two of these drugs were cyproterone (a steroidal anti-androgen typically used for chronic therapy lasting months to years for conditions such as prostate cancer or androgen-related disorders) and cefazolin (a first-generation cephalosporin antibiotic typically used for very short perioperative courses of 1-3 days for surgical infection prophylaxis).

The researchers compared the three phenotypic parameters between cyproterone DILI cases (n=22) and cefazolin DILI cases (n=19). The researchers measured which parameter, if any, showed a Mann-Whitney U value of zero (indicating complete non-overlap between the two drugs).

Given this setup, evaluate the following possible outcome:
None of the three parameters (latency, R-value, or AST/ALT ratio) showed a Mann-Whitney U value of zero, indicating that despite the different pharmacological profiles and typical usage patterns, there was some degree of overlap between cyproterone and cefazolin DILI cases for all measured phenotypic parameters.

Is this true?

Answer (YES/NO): NO